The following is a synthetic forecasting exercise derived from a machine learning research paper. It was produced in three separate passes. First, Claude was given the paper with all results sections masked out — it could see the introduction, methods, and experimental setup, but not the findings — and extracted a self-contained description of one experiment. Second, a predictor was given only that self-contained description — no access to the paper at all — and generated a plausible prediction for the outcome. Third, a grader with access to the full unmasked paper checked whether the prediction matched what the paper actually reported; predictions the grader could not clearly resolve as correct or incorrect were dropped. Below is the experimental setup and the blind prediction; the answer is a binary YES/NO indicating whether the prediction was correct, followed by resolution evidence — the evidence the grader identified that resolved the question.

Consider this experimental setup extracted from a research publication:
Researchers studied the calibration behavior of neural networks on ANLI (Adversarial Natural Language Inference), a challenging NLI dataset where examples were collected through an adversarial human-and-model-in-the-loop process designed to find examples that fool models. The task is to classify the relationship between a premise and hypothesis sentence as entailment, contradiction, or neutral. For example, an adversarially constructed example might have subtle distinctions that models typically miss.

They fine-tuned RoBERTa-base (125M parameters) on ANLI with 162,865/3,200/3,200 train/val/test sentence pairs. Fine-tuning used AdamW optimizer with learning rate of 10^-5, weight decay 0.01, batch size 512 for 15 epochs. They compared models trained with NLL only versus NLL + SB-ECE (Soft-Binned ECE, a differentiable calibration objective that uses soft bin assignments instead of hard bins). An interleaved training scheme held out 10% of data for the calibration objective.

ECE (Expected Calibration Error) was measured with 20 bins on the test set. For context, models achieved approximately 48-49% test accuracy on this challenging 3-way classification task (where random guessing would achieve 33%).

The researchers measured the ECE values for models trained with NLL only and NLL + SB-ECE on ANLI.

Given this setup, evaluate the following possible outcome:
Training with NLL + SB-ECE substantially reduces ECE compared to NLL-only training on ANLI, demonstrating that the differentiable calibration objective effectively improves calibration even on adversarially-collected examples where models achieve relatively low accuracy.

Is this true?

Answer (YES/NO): NO